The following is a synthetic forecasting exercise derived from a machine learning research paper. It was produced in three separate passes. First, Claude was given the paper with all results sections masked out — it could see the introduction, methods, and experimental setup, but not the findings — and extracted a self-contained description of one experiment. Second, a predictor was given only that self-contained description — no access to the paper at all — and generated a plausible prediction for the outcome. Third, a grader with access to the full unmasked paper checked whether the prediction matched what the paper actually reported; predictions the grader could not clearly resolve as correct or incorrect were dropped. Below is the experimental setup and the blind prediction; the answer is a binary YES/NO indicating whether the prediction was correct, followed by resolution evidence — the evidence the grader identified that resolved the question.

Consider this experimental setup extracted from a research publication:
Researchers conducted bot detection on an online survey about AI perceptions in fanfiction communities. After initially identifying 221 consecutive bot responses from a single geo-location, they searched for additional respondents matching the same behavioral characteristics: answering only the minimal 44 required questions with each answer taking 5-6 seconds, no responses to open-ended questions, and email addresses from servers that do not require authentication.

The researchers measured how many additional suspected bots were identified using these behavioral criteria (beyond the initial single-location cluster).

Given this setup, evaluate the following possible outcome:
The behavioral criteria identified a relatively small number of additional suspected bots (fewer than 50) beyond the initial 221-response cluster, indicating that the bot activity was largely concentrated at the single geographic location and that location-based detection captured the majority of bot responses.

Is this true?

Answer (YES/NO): NO